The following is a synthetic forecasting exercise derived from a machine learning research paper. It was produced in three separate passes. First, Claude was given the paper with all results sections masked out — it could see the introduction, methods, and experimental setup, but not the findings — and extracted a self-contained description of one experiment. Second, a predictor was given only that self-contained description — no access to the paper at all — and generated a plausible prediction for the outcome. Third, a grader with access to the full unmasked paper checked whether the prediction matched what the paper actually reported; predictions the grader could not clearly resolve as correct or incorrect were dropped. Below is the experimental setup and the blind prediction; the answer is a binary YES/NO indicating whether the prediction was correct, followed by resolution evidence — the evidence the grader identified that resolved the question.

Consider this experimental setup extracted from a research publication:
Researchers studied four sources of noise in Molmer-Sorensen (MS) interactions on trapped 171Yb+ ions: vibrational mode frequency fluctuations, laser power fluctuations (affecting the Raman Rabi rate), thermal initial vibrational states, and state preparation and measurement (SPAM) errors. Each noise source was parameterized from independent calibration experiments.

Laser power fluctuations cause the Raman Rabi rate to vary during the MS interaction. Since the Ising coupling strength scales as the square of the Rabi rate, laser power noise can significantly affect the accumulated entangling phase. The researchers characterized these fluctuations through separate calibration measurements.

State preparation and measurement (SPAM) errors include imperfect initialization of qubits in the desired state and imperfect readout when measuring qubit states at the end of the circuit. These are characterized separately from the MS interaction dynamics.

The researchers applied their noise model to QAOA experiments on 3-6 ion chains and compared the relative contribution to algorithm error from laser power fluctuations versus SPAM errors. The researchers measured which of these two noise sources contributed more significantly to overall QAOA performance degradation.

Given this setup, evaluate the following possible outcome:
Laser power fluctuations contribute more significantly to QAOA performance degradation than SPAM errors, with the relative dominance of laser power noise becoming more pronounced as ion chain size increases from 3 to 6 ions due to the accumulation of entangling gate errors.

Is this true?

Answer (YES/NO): NO